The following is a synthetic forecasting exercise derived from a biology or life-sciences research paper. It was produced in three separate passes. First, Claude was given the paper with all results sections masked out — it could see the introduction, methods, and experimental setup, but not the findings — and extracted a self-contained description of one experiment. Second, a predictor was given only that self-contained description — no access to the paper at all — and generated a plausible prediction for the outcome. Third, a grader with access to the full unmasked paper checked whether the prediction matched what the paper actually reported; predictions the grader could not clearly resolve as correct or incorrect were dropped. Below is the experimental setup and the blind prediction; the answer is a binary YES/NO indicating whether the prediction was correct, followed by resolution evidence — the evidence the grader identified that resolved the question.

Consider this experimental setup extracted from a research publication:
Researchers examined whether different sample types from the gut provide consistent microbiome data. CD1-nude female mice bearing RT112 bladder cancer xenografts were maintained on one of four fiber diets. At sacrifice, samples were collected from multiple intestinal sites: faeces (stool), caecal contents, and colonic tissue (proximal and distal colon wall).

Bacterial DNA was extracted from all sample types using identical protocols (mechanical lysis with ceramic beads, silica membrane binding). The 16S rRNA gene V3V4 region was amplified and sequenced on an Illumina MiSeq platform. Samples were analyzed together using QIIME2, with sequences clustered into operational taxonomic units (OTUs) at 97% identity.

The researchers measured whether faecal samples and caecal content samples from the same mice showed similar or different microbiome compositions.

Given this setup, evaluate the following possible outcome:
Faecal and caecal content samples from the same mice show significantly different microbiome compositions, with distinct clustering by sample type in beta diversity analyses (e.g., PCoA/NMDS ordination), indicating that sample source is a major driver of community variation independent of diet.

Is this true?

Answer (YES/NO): NO